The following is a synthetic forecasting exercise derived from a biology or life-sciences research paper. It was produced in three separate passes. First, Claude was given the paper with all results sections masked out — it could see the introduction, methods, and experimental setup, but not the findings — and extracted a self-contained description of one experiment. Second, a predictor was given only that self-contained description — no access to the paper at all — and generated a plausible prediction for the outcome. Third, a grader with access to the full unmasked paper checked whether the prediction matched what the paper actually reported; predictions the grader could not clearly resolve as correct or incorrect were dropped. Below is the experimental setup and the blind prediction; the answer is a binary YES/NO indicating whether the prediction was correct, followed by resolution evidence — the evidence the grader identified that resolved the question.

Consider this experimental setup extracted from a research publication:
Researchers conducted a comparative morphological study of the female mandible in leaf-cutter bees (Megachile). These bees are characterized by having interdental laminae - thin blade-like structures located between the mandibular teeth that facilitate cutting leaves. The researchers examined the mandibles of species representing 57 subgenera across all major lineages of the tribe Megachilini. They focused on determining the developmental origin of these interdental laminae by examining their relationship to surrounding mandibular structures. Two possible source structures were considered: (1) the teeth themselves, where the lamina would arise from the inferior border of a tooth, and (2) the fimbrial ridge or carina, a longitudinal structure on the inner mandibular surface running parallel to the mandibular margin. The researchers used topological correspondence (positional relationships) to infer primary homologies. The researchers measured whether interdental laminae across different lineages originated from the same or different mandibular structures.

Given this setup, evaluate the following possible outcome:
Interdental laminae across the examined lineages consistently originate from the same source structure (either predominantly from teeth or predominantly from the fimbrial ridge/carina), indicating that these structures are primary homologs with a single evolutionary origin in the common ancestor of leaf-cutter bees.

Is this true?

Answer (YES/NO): NO